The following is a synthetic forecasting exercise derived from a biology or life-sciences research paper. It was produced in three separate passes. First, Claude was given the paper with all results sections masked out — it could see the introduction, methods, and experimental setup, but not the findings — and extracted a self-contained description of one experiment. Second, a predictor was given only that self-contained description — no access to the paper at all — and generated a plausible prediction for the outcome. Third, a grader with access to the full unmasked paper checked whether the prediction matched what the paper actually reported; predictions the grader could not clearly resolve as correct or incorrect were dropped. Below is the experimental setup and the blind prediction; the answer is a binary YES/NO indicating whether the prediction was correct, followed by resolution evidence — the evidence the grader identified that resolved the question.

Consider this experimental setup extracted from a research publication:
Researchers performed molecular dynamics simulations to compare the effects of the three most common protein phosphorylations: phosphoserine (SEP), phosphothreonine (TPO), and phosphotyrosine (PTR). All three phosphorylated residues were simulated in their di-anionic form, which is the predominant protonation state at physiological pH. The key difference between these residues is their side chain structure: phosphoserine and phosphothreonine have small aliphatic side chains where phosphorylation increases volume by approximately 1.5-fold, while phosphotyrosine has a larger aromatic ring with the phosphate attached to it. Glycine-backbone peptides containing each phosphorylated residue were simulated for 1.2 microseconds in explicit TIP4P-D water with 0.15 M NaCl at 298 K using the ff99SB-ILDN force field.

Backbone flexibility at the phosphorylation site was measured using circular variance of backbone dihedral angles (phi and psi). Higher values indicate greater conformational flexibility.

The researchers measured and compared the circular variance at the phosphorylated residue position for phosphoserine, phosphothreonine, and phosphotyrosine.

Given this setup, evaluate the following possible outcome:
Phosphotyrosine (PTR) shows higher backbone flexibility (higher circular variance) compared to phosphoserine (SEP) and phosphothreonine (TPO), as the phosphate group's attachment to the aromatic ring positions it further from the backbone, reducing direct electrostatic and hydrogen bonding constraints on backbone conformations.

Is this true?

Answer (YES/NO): YES